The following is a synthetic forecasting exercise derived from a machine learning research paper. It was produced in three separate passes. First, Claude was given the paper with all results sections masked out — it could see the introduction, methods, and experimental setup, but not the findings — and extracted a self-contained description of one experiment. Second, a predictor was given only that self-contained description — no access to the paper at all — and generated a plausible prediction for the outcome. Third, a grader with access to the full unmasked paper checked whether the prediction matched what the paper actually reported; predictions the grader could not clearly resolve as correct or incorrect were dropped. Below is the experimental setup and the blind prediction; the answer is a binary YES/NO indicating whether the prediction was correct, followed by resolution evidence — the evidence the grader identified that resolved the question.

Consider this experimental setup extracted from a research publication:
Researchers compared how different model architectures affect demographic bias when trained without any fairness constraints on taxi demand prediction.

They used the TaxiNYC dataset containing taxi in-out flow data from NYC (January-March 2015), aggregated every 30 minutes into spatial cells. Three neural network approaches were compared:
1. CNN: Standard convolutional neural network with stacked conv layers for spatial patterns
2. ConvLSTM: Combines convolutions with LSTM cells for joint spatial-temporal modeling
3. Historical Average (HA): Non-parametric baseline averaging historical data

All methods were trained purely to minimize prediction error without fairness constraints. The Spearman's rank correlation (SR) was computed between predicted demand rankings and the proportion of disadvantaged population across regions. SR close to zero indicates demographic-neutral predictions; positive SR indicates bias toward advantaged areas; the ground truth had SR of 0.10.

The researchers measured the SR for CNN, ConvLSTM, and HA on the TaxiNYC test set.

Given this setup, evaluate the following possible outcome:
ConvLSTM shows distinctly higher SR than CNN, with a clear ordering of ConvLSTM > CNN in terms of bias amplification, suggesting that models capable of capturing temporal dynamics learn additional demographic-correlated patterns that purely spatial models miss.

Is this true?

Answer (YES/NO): NO